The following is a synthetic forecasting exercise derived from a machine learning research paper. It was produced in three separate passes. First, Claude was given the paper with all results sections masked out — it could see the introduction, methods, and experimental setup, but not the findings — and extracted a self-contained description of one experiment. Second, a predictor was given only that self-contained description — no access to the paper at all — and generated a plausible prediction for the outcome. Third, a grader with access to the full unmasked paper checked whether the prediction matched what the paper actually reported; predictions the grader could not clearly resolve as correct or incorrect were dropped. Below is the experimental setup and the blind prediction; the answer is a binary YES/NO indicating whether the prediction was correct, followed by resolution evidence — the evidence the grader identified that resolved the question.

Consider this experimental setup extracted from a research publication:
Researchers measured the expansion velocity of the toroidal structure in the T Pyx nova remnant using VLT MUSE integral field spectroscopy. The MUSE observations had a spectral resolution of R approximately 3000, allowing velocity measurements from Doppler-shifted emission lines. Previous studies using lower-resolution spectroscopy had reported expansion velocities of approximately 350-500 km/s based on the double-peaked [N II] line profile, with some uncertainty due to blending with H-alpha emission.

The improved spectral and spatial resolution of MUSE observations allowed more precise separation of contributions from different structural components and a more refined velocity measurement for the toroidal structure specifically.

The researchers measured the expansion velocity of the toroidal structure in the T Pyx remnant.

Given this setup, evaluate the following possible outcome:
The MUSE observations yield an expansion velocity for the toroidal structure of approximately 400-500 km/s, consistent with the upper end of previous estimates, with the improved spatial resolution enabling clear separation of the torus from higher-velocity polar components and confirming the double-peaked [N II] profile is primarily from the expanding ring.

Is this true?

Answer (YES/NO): NO